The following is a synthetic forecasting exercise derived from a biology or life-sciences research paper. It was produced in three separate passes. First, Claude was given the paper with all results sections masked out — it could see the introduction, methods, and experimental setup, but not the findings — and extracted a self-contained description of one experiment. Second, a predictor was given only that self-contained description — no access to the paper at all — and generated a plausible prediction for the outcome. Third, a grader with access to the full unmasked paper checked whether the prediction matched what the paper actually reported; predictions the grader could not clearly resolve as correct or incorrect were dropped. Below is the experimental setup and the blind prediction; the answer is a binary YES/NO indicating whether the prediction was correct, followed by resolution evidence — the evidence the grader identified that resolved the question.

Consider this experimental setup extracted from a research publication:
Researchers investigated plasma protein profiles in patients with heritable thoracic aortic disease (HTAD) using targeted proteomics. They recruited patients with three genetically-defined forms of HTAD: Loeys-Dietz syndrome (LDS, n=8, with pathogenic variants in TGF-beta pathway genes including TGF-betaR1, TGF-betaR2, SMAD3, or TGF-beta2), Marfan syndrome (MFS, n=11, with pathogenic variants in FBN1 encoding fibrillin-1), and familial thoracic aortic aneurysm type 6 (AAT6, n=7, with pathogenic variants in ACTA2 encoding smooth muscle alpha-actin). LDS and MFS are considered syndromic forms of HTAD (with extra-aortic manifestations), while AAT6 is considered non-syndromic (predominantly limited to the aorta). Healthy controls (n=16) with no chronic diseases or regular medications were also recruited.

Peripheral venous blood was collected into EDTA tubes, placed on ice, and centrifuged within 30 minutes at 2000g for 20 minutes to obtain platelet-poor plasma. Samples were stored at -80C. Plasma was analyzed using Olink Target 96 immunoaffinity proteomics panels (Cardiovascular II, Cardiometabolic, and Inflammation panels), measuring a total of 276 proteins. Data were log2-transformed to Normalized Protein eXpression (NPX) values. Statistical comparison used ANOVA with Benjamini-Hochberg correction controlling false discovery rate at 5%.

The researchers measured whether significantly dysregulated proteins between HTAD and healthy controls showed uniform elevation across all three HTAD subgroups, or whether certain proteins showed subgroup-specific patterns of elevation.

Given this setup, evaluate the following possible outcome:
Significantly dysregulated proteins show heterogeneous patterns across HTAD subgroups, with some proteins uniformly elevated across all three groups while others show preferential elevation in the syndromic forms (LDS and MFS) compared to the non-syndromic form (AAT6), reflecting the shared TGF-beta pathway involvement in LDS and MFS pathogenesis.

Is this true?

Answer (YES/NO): NO